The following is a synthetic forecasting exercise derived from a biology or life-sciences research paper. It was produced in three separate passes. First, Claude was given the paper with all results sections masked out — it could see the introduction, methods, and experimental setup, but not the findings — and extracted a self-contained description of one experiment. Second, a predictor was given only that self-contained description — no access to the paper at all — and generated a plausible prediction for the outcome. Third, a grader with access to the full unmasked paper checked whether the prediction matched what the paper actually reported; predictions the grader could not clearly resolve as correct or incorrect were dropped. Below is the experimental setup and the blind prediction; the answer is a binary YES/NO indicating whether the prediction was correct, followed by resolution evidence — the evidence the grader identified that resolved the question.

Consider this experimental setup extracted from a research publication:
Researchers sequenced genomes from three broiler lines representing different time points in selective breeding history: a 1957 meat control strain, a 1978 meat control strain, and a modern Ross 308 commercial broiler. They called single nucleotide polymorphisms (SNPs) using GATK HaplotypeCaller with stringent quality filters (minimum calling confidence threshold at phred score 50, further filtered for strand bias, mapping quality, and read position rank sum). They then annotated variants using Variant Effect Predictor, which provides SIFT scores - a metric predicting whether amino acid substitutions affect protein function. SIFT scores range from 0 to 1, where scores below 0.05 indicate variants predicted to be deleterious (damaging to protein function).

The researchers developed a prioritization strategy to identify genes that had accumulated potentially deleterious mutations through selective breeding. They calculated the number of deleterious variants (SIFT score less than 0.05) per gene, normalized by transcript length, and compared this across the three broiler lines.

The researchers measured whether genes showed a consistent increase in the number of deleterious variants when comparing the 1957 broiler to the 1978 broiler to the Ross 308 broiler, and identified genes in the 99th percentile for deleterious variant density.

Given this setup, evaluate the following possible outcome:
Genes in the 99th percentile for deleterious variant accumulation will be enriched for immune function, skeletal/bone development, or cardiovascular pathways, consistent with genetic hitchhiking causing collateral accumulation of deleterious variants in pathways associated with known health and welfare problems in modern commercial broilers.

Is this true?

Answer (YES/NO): YES